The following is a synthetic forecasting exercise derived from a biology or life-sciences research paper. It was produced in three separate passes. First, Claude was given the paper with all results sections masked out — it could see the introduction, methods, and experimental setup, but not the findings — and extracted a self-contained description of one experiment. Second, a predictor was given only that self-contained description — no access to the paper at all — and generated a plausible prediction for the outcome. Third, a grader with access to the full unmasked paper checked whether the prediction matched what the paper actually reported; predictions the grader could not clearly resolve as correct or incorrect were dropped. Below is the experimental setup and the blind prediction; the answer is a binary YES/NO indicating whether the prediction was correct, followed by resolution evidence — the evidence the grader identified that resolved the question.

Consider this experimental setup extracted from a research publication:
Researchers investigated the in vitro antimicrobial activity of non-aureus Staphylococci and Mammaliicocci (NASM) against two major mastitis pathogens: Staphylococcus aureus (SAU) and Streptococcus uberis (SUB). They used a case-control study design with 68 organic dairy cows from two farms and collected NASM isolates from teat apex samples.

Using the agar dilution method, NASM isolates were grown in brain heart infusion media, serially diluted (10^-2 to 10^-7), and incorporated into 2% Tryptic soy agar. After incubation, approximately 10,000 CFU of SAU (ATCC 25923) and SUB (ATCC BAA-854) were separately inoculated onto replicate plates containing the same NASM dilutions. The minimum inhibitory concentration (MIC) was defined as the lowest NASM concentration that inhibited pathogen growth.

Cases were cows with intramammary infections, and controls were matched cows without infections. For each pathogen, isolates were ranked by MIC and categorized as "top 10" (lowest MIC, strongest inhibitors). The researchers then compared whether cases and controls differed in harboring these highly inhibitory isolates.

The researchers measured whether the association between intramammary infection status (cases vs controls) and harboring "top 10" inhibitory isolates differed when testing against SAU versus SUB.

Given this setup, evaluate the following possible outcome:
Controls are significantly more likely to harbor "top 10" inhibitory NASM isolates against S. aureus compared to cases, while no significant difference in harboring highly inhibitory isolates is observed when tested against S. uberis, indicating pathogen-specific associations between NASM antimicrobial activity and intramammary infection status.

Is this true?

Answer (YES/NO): NO